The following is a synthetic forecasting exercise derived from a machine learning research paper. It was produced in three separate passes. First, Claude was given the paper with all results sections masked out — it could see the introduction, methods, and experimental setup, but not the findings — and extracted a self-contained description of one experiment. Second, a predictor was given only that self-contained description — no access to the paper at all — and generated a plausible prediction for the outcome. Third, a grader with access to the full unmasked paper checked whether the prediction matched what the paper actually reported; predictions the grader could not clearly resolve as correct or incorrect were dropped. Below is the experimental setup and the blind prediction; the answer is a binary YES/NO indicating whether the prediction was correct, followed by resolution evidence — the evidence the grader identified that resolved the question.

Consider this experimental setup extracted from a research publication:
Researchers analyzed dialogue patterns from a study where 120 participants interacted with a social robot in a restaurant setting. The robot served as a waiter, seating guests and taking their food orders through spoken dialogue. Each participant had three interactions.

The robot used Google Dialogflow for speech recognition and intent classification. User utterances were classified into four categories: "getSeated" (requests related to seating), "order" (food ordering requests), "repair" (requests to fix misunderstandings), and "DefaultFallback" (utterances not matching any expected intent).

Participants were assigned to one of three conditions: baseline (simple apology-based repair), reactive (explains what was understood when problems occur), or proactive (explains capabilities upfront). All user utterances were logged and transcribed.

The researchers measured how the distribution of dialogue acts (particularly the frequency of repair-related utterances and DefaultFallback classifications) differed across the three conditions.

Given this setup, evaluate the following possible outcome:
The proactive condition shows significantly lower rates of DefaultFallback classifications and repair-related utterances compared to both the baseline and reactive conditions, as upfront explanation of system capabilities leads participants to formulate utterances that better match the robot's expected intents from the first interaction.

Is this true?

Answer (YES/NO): NO